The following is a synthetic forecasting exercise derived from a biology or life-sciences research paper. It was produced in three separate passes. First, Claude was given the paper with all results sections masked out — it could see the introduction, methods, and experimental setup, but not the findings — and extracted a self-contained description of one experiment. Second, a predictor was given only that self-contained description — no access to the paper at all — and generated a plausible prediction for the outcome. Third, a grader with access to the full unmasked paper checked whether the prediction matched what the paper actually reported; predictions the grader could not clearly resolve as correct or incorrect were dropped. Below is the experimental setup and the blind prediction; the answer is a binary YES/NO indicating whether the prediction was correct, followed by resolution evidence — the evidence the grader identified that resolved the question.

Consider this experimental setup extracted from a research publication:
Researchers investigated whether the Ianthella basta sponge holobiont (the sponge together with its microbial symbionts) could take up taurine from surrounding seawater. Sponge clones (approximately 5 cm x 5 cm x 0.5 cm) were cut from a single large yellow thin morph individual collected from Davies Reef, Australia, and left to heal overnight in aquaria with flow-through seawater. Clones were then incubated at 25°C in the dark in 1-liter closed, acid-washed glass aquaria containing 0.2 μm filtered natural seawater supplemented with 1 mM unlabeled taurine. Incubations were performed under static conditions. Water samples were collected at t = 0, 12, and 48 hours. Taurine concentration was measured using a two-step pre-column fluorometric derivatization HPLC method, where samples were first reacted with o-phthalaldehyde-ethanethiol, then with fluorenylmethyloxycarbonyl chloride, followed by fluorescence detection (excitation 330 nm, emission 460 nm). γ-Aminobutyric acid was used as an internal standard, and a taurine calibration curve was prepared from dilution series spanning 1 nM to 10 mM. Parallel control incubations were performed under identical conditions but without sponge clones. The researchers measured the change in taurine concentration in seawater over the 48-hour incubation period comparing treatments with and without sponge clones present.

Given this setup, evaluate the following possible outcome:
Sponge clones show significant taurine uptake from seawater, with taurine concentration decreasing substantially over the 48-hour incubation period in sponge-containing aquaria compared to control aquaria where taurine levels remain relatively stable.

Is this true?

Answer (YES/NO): YES